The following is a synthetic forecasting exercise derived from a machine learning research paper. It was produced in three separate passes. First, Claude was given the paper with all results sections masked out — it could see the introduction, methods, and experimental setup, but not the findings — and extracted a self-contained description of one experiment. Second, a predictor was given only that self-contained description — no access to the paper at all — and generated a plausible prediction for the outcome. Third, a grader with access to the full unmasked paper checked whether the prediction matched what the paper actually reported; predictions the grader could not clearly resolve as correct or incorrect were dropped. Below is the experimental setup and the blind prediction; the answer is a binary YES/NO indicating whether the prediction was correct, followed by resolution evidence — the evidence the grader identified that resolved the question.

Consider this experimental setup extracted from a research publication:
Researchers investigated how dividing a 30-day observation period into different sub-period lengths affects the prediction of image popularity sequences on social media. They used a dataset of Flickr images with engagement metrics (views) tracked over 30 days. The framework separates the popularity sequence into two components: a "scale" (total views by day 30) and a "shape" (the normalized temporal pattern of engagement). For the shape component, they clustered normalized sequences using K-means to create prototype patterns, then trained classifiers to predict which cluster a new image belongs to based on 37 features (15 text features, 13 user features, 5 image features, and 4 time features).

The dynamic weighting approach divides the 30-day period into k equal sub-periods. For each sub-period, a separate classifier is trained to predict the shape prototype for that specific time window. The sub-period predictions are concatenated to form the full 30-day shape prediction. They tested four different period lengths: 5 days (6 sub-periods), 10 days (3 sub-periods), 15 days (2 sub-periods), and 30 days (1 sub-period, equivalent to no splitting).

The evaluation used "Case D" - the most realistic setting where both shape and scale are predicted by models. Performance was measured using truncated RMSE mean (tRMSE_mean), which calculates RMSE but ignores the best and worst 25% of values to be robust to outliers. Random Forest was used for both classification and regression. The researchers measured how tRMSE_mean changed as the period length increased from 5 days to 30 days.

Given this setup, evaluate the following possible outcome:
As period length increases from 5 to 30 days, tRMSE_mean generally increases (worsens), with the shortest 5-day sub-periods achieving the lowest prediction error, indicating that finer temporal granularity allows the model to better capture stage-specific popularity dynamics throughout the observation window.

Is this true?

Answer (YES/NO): YES